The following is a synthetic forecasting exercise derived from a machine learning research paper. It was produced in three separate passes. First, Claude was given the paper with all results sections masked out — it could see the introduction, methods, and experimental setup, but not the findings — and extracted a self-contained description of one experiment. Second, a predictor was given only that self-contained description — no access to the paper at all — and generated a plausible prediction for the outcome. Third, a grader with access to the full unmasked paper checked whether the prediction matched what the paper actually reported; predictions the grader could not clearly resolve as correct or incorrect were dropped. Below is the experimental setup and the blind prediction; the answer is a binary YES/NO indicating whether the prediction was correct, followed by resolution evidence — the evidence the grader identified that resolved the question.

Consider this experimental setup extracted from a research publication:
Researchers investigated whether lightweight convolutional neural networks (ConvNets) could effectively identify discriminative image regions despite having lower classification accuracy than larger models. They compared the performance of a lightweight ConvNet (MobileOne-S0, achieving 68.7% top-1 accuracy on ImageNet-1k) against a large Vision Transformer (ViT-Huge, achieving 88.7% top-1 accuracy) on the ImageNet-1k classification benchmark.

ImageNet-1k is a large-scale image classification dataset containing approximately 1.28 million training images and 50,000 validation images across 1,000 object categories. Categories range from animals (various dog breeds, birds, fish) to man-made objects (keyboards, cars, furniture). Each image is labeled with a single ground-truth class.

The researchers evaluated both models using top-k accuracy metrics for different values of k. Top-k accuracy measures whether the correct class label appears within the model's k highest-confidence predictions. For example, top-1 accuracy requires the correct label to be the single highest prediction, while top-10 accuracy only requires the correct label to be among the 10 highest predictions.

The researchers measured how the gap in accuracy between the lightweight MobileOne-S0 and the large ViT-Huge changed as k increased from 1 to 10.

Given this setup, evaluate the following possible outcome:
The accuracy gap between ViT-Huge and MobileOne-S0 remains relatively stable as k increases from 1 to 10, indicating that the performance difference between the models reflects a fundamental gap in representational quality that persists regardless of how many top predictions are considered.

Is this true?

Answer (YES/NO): NO